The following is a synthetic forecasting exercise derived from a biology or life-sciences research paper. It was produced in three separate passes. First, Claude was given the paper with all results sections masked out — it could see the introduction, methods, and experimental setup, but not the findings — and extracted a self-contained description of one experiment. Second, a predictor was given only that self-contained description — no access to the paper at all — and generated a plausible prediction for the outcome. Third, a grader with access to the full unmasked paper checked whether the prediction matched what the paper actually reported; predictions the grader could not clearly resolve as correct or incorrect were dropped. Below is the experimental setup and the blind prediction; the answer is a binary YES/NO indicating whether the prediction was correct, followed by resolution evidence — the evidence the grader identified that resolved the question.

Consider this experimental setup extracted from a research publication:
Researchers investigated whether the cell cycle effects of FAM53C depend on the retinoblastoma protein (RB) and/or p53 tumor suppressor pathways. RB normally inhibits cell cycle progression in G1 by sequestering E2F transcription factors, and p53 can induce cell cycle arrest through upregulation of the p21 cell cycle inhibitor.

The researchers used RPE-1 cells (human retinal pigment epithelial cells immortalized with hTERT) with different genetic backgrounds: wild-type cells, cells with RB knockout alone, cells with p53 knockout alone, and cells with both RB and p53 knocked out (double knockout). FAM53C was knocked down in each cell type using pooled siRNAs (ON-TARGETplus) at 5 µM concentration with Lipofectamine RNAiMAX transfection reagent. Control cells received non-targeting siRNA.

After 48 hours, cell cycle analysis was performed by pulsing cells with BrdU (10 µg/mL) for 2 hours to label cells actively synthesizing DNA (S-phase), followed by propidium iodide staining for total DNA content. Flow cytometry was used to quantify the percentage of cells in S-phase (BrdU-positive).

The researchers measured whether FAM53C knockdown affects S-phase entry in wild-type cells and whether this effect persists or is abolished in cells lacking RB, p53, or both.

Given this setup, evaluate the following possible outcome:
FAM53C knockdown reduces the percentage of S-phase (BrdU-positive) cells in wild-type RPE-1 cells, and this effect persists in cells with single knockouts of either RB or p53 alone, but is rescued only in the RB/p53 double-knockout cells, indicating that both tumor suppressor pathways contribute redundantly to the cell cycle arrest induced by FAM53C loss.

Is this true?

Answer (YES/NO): NO